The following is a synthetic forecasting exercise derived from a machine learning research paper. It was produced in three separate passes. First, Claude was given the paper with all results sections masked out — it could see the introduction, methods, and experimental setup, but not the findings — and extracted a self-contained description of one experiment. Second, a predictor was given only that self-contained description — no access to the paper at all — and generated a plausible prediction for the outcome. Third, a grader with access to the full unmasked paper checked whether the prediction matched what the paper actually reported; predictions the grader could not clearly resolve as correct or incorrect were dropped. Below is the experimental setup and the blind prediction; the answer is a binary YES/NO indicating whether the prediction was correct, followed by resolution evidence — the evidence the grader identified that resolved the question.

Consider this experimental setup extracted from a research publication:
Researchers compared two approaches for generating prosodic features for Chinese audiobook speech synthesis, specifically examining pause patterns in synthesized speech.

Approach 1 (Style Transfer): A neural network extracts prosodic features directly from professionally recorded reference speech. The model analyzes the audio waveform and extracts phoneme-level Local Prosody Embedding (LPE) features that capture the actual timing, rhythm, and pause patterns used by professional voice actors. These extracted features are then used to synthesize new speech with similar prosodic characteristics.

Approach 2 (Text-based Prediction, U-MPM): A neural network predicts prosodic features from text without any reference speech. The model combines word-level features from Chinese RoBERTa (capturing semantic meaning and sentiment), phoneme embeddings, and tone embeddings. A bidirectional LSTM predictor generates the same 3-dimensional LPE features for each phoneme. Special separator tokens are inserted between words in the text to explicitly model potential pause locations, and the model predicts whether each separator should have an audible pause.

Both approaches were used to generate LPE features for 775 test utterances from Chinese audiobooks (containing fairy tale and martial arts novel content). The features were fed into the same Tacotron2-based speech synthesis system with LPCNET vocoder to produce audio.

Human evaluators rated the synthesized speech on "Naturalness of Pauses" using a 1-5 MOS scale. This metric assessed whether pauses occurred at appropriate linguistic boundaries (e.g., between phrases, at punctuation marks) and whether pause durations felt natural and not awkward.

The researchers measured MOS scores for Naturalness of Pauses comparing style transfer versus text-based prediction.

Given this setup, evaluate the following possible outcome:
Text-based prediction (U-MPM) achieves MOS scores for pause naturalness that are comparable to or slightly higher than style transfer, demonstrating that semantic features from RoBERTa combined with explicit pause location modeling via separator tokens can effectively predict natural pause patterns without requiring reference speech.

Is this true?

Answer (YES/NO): NO